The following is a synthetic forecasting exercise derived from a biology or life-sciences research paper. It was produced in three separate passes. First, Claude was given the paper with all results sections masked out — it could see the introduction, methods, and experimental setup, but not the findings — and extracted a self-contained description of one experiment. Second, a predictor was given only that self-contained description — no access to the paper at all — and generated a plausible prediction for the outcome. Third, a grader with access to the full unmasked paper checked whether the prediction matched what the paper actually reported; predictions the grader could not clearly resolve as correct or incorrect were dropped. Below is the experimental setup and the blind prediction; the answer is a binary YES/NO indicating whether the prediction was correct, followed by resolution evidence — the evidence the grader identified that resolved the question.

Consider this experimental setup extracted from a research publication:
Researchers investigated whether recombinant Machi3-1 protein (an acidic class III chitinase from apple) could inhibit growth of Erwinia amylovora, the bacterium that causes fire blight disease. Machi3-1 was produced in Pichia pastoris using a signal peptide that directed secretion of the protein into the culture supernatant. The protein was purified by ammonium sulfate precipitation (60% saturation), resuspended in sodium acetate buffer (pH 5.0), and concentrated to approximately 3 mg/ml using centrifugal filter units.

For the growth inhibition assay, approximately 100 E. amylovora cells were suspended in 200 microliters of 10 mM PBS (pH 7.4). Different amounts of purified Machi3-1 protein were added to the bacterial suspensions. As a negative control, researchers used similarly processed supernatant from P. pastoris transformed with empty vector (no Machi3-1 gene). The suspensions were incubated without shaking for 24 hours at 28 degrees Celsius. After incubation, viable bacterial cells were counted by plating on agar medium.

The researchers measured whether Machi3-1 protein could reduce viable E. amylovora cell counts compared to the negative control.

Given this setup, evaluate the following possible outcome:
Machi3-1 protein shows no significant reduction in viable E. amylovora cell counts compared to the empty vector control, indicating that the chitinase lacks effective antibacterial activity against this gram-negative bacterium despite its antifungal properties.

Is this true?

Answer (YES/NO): NO